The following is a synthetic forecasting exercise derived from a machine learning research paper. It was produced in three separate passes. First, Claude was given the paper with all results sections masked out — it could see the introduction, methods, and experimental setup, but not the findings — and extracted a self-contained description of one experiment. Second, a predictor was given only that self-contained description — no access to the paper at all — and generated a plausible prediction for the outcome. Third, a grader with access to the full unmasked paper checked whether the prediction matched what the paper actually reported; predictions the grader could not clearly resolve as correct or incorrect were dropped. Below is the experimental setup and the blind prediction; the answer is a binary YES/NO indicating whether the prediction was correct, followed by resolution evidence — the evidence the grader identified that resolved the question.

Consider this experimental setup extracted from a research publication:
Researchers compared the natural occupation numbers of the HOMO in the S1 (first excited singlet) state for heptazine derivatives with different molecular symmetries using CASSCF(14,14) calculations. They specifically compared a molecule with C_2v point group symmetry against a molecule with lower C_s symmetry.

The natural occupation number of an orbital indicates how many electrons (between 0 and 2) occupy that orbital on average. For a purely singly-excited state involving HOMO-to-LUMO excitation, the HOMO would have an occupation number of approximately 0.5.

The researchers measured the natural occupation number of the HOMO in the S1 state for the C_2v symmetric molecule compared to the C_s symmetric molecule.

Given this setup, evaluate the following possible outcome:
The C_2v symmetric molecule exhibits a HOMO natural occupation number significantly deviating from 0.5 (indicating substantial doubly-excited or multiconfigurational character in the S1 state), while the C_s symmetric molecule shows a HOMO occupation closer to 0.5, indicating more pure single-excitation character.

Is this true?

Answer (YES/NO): NO